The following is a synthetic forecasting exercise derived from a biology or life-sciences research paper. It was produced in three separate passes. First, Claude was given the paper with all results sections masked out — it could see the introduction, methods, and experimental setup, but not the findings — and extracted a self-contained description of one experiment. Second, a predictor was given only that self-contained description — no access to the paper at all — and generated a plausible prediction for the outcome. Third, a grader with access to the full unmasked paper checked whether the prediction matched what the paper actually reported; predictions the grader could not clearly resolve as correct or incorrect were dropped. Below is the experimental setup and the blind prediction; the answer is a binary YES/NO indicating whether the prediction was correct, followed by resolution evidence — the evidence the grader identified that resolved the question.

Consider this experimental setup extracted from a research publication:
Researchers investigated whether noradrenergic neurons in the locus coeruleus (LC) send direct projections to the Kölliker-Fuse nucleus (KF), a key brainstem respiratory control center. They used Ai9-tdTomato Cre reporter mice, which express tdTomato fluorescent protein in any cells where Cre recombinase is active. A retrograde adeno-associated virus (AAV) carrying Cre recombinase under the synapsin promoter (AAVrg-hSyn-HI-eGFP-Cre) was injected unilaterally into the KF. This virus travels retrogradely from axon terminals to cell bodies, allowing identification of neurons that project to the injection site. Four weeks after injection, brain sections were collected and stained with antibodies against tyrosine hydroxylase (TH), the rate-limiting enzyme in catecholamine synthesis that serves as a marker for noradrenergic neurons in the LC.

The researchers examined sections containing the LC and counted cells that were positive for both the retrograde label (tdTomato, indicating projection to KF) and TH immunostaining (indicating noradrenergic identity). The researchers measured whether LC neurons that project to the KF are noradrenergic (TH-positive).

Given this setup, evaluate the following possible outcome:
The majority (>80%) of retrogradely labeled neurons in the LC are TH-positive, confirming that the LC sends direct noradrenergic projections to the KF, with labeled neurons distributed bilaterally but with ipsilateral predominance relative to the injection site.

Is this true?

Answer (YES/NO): NO